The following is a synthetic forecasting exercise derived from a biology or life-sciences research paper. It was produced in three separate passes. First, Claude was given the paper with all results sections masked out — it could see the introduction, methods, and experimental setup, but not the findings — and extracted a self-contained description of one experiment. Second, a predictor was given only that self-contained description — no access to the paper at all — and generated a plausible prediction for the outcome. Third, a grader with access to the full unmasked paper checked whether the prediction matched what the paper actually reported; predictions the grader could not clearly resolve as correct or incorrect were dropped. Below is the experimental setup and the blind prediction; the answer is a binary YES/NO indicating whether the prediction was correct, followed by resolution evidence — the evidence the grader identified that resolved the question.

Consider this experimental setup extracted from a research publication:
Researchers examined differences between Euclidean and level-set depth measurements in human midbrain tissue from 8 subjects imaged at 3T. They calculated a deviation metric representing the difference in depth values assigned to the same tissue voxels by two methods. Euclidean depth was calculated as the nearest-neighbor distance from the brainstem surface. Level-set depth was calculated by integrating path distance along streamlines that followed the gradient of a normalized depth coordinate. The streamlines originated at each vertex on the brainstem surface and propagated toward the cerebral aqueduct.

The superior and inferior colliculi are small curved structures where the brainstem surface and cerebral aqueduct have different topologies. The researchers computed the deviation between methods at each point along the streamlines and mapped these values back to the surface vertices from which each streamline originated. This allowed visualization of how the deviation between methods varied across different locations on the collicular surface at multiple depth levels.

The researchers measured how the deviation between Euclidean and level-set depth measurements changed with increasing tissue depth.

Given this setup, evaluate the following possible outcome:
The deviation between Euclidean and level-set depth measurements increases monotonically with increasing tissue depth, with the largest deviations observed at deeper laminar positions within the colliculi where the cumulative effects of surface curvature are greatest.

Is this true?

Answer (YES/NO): YES